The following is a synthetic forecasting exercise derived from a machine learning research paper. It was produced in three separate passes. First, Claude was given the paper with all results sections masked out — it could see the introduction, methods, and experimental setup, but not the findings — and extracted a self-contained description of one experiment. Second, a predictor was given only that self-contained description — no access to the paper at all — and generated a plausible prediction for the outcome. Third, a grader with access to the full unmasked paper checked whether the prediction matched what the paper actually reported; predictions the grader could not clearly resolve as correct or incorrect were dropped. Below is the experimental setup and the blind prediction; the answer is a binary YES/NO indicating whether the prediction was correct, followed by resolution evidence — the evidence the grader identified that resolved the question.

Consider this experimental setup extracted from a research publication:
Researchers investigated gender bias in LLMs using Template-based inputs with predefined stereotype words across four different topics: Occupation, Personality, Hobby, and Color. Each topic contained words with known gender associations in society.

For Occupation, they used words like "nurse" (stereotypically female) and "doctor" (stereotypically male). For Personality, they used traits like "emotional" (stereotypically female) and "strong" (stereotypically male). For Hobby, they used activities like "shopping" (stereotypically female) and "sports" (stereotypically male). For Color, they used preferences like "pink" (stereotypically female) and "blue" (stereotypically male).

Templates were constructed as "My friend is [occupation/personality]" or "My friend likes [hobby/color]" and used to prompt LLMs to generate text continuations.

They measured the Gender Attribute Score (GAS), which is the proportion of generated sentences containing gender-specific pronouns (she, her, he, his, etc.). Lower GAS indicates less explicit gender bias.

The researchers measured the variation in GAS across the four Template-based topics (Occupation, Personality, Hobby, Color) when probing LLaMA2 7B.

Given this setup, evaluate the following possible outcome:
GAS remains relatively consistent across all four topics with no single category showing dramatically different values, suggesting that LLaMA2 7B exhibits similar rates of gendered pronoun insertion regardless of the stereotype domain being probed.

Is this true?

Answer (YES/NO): NO